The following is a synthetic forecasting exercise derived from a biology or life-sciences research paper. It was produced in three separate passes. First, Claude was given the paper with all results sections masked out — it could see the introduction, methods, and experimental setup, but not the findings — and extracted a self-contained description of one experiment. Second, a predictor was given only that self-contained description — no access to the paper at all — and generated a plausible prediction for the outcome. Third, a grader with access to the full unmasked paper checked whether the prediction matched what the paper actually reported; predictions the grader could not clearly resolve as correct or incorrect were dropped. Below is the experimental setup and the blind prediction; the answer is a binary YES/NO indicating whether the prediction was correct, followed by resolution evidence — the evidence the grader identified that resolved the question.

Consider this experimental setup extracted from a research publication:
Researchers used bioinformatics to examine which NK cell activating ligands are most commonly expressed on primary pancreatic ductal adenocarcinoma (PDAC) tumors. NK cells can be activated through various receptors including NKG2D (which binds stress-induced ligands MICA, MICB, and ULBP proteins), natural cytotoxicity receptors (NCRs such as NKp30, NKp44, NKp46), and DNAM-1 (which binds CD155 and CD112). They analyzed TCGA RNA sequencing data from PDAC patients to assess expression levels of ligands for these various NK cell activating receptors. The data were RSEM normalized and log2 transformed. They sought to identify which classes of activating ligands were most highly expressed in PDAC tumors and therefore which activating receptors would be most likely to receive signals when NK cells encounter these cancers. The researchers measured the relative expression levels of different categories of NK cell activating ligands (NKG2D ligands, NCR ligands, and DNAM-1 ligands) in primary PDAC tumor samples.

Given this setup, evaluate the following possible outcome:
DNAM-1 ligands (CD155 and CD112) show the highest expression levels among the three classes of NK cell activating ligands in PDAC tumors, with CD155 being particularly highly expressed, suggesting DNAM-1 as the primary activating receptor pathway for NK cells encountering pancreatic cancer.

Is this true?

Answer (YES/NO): NO